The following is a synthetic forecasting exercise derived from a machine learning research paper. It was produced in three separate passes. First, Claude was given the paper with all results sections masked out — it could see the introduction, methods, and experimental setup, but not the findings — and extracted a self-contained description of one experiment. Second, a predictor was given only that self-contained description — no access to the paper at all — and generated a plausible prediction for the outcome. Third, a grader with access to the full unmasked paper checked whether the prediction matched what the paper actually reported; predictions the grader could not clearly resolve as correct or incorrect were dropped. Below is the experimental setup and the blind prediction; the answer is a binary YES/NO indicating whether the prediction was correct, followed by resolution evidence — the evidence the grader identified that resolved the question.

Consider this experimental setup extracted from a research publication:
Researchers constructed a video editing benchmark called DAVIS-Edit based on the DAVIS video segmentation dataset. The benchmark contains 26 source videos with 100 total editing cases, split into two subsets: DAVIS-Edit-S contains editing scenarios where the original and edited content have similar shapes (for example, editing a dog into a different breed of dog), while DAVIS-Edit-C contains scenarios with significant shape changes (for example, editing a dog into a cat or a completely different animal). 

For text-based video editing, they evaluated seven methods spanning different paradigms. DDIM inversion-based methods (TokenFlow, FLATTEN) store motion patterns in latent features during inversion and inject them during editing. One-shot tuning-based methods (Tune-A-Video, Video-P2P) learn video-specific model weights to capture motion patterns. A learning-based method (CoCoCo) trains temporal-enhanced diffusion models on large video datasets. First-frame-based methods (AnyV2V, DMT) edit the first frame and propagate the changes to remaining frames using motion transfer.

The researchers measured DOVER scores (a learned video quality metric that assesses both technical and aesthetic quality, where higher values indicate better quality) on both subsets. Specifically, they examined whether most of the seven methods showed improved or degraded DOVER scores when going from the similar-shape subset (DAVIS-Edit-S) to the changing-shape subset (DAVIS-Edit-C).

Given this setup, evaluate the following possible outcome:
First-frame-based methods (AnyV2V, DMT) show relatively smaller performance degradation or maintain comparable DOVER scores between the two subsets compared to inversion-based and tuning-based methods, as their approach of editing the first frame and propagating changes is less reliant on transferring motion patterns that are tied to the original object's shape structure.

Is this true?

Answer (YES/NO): NO